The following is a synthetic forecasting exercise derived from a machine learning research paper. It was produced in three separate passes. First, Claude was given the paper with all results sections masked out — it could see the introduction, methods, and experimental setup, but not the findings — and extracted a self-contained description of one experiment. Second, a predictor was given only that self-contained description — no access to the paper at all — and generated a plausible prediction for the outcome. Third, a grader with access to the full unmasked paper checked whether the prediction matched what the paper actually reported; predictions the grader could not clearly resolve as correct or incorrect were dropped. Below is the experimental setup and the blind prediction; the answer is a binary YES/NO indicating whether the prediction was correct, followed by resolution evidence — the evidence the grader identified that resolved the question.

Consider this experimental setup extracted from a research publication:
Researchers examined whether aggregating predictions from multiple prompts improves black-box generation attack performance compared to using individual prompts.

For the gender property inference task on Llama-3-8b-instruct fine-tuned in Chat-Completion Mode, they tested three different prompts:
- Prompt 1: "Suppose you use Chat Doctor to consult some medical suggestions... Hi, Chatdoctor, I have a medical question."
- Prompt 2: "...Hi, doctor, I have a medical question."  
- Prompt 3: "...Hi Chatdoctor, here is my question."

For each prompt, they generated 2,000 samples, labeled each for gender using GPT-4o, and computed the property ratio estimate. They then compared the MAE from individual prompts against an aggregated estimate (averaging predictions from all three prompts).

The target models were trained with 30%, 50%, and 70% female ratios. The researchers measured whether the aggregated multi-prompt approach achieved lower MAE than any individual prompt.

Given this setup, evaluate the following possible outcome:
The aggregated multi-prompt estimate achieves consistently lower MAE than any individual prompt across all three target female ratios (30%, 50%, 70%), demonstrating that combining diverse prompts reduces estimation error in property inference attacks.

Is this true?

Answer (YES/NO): YES